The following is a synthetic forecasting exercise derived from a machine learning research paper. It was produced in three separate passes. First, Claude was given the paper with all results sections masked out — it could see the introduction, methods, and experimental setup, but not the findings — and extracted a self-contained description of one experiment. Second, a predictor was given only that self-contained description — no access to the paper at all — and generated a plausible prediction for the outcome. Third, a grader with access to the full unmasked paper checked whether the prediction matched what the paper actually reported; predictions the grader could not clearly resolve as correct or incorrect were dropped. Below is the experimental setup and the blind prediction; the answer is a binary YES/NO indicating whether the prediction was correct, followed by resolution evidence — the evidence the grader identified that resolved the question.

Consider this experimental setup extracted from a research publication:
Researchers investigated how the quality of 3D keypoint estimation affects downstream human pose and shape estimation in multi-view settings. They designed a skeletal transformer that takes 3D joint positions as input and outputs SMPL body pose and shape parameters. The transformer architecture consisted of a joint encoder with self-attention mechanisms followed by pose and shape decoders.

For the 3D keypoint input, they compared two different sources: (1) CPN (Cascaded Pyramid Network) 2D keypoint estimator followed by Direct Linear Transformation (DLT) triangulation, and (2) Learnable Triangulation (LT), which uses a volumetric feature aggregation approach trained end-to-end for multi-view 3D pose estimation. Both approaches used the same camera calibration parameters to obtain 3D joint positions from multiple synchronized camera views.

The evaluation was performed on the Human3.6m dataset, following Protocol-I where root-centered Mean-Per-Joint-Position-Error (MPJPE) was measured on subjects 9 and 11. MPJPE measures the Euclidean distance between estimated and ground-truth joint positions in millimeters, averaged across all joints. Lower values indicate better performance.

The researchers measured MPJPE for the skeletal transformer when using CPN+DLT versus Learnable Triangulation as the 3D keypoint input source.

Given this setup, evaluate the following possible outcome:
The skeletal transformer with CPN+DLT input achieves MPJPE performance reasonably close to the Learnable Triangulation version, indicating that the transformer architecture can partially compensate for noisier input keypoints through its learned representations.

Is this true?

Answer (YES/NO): NO